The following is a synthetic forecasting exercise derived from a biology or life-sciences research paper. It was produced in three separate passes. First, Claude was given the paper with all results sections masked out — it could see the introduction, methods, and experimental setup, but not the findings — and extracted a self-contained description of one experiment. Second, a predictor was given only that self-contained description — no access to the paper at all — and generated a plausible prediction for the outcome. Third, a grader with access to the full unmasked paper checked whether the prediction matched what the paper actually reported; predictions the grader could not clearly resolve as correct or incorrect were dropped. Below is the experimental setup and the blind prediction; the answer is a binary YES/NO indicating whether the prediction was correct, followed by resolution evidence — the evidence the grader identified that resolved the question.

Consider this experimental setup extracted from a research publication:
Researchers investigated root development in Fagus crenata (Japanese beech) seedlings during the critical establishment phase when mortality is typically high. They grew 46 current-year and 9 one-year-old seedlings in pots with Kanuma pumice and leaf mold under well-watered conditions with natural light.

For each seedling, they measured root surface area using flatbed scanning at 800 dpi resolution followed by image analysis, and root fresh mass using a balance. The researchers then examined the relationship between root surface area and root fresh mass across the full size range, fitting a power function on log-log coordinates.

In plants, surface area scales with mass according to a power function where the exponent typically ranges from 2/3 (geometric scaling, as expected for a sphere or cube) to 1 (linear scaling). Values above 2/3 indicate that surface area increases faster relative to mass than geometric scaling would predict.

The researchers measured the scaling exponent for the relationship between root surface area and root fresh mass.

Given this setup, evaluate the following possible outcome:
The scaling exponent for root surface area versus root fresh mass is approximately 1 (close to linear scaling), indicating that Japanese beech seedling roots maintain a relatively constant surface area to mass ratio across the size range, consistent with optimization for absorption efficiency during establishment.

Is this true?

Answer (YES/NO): NO